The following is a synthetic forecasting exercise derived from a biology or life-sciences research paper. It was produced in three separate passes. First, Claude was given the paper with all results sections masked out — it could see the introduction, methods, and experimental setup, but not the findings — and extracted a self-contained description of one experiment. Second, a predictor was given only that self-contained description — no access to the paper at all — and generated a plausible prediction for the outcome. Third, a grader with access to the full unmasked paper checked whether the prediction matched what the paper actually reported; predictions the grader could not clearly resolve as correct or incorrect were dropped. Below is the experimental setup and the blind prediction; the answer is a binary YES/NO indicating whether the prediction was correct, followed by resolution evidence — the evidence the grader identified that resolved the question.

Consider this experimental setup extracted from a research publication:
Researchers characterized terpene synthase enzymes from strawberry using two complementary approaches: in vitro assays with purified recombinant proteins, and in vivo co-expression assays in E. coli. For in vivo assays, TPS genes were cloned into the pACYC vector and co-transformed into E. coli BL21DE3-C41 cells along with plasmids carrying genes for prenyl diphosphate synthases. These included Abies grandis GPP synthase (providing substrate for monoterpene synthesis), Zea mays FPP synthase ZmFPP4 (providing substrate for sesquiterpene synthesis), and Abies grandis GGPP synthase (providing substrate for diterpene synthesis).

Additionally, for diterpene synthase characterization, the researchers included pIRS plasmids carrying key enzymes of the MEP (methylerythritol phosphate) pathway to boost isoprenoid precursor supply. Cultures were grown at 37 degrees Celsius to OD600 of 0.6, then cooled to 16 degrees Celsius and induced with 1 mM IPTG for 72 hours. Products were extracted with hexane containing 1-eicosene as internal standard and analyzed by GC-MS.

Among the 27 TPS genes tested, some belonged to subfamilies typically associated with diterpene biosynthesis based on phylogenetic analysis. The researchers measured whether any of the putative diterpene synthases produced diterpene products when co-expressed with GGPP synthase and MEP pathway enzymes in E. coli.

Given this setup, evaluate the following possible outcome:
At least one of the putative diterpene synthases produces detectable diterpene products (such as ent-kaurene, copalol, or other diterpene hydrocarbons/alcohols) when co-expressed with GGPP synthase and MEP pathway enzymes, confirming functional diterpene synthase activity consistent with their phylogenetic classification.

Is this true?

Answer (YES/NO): YES